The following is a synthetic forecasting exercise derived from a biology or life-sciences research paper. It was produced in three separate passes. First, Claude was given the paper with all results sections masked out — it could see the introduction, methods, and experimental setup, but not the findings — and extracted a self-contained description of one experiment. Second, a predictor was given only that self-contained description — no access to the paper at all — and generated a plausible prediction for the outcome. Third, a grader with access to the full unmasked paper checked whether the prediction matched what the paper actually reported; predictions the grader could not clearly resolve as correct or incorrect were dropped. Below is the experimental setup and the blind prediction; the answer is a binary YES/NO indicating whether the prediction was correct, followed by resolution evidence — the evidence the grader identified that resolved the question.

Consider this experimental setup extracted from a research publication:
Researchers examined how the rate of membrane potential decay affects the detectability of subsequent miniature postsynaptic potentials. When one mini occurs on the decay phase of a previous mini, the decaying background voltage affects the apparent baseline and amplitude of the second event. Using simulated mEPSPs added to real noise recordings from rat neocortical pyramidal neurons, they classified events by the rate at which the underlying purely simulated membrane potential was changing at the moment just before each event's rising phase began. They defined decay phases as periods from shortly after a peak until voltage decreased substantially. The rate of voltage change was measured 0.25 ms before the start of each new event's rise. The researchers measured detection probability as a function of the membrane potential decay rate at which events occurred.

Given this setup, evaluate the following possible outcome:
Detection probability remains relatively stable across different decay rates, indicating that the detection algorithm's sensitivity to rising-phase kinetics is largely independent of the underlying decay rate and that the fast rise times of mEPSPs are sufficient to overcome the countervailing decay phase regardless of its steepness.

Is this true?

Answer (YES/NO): NO